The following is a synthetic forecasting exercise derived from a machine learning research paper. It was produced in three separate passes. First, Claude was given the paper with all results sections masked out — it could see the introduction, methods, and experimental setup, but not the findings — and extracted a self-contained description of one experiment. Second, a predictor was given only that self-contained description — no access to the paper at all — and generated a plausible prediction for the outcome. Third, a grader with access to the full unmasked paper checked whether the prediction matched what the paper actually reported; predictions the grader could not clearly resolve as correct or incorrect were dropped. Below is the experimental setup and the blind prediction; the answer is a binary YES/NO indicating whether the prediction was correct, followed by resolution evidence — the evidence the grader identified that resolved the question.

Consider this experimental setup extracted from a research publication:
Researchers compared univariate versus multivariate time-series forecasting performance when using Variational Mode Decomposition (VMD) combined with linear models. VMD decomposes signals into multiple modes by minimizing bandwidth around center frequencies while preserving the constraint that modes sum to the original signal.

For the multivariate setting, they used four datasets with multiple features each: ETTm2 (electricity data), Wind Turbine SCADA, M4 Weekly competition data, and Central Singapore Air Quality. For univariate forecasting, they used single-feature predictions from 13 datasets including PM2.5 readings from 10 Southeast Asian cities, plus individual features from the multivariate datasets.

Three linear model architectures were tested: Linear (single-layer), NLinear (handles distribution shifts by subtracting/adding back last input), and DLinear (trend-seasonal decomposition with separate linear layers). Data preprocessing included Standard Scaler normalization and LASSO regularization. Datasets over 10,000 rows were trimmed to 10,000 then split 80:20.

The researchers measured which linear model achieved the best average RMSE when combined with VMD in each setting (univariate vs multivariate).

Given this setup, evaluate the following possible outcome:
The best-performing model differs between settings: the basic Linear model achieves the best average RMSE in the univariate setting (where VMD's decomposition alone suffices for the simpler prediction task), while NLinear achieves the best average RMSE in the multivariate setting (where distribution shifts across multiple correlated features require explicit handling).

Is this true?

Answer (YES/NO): NO